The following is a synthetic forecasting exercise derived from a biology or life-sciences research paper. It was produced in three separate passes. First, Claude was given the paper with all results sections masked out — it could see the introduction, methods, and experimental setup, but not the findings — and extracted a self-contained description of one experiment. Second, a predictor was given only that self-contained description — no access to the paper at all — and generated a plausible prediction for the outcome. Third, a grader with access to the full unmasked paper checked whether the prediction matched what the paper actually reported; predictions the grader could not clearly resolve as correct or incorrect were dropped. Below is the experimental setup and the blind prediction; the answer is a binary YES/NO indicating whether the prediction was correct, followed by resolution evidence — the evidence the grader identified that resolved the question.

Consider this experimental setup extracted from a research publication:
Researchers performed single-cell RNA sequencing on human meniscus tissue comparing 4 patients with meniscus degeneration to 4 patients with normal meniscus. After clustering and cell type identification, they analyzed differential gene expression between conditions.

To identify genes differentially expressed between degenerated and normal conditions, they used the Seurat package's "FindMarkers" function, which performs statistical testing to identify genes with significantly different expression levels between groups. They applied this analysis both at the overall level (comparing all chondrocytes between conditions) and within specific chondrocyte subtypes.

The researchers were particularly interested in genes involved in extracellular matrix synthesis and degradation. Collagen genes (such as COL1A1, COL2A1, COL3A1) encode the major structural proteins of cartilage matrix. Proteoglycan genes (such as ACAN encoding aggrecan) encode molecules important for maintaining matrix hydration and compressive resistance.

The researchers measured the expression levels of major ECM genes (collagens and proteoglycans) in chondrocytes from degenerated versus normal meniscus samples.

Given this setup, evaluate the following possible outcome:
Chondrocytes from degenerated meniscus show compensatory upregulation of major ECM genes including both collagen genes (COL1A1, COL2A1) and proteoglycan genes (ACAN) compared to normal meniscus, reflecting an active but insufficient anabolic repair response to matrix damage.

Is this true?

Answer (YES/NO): NO